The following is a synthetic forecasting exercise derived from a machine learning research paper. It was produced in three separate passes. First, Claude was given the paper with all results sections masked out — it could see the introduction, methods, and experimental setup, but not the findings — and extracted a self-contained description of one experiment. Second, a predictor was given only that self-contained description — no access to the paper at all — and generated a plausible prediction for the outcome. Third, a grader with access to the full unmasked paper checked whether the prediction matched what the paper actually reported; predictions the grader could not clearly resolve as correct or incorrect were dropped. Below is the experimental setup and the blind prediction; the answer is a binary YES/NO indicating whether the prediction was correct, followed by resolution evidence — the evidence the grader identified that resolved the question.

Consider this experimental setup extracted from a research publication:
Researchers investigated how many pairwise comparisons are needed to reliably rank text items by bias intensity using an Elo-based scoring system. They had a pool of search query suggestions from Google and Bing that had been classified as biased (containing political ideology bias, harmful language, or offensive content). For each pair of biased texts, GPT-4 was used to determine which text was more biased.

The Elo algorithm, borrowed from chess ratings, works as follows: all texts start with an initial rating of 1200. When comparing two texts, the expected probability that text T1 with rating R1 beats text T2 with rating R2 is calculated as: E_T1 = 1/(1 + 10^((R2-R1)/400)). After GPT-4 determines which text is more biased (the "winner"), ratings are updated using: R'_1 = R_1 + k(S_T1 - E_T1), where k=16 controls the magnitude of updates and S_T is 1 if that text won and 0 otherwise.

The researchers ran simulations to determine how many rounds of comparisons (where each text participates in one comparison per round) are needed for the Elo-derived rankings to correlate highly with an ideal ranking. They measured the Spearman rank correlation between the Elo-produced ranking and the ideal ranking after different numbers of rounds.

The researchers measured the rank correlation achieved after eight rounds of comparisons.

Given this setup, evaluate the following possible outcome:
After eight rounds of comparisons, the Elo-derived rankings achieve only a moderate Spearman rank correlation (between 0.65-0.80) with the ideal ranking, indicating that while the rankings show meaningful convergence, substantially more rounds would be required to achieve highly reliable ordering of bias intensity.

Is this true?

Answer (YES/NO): NO